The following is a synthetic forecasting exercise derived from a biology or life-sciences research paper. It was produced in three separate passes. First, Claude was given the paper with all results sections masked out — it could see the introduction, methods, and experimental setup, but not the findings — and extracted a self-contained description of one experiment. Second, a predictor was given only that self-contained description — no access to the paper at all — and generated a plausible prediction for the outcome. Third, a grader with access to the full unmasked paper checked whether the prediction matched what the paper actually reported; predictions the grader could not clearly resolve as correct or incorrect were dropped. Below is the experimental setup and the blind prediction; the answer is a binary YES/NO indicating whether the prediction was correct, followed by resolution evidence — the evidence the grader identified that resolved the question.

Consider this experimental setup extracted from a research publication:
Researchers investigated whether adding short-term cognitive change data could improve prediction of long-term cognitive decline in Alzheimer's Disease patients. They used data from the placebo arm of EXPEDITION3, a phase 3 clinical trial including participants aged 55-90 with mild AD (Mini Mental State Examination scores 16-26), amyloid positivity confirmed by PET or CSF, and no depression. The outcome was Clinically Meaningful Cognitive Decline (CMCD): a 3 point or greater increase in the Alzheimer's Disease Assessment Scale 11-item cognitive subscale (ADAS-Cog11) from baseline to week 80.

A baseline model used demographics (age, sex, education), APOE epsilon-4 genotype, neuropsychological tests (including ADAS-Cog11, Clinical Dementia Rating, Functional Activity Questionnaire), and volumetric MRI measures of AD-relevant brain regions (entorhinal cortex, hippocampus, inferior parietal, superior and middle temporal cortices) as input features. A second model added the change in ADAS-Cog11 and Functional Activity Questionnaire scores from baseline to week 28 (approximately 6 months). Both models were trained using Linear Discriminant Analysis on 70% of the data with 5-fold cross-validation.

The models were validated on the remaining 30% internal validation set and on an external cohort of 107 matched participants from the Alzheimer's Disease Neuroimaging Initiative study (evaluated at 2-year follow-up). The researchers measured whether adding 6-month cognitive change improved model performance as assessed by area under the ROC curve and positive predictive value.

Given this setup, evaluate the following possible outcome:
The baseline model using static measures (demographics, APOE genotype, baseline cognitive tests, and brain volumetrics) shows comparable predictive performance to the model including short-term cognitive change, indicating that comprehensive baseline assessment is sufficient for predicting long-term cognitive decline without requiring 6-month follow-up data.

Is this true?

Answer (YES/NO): NO